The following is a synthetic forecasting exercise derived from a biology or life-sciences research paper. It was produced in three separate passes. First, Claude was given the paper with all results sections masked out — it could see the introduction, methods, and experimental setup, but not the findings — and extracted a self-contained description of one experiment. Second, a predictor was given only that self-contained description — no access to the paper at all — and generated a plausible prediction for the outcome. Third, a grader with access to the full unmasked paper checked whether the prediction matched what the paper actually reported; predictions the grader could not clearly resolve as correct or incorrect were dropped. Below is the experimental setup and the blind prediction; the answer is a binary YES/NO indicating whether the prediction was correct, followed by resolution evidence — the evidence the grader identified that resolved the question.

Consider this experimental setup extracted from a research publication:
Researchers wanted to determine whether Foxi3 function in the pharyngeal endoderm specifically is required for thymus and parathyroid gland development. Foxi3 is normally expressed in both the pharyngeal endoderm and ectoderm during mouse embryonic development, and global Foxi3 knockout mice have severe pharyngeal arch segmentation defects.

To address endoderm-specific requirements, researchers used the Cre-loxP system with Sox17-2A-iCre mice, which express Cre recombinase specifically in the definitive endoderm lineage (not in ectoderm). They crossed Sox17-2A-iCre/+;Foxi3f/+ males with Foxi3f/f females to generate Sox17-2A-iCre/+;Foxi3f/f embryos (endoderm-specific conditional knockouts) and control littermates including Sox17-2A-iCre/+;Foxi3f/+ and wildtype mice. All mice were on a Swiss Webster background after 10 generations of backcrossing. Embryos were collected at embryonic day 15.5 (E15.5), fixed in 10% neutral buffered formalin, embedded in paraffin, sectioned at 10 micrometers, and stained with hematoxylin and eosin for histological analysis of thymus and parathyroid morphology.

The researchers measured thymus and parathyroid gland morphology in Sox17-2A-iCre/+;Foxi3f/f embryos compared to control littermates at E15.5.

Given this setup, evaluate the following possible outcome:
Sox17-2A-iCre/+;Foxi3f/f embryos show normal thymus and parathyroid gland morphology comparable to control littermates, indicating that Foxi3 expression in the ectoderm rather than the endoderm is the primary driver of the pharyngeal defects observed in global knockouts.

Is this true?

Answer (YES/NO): NO